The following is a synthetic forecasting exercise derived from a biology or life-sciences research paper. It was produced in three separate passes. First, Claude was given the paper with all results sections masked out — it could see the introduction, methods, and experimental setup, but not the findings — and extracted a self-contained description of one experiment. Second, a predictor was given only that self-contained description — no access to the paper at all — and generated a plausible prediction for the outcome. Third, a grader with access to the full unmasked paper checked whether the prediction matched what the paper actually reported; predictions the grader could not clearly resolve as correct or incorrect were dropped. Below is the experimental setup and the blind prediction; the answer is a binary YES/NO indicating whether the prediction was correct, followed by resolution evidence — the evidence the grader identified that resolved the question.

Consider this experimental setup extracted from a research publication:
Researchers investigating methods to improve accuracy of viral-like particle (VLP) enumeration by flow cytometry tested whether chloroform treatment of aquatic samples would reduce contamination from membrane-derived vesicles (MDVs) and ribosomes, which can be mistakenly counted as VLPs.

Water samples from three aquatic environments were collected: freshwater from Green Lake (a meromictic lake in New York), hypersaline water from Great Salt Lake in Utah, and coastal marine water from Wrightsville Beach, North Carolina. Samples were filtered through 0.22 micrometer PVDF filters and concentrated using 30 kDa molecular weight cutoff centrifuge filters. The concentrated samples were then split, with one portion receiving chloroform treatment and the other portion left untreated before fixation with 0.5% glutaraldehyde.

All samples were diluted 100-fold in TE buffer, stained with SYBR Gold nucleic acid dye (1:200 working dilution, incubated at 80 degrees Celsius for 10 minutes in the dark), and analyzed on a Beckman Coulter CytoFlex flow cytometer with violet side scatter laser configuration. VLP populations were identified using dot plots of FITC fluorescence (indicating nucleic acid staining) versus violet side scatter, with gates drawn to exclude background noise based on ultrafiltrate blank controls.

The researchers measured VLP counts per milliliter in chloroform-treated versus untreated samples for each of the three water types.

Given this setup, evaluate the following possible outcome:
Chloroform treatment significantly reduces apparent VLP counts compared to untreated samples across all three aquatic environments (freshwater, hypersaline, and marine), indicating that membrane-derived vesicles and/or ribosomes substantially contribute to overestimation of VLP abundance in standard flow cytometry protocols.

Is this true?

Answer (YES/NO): NO